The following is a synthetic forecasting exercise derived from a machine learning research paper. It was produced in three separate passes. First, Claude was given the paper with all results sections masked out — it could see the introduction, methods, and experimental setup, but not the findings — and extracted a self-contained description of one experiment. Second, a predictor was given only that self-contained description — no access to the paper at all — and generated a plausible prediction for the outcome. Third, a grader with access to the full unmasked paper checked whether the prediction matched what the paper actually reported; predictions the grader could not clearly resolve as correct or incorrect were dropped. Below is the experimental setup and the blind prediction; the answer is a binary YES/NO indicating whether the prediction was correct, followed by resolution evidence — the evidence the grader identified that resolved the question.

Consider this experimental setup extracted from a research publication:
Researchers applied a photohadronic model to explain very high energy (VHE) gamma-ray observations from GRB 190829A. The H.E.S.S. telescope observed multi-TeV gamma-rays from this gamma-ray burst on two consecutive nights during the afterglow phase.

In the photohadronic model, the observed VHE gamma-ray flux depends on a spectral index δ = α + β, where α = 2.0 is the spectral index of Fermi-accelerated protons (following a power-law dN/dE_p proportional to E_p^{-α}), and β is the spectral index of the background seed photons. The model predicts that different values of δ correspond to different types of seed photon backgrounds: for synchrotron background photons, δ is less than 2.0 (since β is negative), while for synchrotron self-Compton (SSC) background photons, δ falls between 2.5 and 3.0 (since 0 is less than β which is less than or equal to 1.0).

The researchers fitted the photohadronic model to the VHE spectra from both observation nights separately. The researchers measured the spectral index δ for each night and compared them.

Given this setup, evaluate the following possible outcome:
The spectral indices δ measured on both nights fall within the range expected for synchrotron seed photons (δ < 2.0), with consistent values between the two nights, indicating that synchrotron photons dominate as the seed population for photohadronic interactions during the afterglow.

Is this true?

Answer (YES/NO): NO